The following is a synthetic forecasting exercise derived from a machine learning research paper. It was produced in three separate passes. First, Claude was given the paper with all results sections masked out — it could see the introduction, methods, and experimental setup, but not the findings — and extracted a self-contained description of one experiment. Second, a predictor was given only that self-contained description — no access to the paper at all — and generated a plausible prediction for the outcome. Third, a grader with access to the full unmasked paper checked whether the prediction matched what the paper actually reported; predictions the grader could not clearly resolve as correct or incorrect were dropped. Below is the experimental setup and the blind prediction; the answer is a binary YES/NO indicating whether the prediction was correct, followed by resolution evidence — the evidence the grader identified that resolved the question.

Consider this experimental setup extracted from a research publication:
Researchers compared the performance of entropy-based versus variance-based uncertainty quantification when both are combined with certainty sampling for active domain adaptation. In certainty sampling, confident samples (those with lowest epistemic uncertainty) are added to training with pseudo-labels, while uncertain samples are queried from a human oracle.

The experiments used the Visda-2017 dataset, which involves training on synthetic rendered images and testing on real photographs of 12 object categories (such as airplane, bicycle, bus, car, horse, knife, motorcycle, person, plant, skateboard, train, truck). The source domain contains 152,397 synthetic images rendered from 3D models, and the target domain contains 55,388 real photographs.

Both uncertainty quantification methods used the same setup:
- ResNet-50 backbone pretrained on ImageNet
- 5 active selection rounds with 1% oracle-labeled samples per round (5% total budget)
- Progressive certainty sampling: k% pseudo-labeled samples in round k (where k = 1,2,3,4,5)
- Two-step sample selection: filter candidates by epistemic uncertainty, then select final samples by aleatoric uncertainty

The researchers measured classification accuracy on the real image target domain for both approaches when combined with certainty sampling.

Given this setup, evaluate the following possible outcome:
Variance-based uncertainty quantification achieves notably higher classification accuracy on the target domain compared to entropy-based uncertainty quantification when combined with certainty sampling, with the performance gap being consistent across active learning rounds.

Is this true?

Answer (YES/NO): NO